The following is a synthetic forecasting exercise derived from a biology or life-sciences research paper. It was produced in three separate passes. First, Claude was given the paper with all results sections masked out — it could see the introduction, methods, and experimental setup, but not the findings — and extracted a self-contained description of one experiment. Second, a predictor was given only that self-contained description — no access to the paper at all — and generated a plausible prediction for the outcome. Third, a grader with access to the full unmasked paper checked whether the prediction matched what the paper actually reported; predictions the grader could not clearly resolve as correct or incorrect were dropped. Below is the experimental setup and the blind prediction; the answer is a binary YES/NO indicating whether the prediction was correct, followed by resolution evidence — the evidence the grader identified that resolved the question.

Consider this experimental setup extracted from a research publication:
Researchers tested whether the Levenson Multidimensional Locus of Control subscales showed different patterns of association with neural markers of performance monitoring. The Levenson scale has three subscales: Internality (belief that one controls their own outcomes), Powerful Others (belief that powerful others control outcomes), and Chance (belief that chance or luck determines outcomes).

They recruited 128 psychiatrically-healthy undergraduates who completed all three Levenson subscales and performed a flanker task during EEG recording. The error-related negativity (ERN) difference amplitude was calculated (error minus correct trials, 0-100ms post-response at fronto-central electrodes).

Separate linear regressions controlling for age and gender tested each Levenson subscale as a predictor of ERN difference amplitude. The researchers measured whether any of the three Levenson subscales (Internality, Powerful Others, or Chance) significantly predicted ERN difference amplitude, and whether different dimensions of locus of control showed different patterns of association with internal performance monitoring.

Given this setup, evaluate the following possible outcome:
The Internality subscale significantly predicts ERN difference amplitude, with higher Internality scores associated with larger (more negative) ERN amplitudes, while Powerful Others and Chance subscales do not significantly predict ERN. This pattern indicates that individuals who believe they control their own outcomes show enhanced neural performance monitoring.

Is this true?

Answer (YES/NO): NO